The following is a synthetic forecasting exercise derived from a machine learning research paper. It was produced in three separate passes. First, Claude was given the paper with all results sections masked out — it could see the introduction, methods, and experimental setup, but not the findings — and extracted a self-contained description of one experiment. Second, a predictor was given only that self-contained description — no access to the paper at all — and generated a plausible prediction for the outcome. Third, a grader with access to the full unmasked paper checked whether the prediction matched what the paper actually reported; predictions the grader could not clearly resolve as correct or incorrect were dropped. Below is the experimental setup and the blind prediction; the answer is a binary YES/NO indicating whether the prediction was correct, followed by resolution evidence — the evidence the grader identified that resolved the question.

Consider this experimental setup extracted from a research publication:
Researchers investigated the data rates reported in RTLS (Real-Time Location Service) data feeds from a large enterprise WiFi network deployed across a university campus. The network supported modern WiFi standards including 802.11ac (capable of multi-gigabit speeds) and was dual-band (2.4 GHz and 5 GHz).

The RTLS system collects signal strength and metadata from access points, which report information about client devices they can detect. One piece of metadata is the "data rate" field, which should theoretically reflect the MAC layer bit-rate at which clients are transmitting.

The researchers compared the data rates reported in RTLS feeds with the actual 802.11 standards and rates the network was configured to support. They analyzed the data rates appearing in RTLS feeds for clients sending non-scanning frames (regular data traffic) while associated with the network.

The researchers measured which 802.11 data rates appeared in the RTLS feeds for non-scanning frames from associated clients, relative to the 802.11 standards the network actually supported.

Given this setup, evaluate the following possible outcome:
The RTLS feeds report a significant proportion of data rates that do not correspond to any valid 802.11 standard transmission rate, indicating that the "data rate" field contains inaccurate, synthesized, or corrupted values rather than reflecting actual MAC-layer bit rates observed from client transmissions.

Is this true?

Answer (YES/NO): NO